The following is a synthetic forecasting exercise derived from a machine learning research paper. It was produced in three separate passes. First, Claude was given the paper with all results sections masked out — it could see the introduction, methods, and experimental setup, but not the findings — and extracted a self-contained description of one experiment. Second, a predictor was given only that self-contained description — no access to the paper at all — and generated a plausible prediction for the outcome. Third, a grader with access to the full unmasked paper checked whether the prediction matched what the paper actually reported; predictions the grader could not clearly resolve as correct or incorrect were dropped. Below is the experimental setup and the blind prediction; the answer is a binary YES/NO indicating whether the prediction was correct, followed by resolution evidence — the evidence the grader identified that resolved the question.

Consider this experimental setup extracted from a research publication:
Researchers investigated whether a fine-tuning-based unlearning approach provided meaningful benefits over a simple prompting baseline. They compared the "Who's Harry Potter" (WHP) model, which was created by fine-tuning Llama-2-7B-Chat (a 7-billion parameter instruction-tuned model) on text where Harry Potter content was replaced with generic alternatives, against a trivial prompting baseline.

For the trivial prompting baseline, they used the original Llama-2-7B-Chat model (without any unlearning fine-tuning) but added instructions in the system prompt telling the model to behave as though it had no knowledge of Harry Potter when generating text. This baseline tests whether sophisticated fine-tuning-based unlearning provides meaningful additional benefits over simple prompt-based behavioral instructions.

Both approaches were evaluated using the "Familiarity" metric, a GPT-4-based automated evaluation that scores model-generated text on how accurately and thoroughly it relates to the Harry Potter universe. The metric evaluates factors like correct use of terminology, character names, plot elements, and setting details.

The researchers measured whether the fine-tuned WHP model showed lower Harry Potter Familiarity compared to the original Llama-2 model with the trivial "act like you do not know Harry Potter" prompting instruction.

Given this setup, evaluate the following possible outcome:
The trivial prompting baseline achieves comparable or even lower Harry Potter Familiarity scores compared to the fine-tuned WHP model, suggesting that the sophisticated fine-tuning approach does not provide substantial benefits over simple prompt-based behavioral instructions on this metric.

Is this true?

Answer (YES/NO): NO